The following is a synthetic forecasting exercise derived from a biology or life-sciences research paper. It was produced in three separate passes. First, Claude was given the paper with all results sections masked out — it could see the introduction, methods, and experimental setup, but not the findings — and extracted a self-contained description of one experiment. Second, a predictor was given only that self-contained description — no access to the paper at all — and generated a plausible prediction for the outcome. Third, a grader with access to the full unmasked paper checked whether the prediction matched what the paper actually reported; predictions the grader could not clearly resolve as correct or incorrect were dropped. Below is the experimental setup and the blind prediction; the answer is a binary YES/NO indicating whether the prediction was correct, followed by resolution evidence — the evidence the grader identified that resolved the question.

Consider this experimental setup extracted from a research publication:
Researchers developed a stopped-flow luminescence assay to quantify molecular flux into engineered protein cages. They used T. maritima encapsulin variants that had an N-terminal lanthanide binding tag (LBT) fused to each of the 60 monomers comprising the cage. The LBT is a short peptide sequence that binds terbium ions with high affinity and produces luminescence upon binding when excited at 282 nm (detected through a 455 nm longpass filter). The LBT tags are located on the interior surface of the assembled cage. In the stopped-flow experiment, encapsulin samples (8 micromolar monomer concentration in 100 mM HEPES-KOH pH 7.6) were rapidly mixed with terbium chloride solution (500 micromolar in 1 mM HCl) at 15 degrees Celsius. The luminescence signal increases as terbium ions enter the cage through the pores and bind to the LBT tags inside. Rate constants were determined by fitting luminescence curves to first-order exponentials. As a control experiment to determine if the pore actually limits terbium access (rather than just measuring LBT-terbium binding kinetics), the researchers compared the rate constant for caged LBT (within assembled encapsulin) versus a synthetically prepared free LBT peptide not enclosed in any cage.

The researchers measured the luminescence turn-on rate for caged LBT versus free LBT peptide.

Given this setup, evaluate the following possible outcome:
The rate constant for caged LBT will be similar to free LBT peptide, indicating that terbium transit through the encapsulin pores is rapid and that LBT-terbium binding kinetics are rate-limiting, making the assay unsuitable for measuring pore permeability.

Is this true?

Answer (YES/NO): NO